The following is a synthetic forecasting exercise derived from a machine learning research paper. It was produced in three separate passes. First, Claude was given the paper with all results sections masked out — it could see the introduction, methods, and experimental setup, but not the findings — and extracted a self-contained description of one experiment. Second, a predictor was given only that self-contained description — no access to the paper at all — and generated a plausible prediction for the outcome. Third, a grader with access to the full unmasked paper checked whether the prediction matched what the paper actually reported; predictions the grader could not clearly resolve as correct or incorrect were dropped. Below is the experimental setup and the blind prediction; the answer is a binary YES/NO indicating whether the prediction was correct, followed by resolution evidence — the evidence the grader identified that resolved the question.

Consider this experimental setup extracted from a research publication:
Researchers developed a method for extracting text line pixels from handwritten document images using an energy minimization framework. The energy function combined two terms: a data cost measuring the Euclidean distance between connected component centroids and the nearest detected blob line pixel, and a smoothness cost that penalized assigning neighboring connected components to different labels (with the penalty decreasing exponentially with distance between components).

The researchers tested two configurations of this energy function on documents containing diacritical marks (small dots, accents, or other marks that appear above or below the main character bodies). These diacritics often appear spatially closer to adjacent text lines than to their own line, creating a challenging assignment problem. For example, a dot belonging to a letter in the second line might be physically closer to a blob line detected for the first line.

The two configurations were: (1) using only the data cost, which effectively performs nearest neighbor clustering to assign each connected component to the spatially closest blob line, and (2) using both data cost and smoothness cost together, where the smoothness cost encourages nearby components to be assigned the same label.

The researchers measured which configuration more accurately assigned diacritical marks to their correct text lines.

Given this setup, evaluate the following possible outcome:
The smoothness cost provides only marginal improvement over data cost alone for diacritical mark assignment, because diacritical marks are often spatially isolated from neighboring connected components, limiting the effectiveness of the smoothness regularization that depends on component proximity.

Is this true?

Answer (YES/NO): NO